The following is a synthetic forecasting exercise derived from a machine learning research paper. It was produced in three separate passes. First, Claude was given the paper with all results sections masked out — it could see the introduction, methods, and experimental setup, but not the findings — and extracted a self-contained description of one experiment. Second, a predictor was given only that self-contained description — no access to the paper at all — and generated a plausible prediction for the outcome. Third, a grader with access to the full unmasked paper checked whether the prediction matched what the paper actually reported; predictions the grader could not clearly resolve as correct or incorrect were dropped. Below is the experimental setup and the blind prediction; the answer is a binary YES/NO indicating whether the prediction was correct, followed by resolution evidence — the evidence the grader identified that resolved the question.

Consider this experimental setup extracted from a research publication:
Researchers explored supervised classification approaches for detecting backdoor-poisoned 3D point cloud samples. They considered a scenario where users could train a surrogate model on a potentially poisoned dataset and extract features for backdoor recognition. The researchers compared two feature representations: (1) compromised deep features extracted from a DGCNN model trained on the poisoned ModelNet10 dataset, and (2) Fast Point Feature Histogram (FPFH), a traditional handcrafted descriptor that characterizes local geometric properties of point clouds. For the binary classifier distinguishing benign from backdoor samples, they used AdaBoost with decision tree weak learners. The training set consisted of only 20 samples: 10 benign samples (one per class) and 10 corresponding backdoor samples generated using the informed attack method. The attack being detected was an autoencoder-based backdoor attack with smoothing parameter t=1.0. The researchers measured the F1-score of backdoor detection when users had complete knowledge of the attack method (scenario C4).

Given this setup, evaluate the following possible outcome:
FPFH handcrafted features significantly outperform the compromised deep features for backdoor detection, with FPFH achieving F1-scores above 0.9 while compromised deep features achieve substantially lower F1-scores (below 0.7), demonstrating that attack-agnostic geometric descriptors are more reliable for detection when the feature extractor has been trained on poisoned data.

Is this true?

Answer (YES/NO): NO